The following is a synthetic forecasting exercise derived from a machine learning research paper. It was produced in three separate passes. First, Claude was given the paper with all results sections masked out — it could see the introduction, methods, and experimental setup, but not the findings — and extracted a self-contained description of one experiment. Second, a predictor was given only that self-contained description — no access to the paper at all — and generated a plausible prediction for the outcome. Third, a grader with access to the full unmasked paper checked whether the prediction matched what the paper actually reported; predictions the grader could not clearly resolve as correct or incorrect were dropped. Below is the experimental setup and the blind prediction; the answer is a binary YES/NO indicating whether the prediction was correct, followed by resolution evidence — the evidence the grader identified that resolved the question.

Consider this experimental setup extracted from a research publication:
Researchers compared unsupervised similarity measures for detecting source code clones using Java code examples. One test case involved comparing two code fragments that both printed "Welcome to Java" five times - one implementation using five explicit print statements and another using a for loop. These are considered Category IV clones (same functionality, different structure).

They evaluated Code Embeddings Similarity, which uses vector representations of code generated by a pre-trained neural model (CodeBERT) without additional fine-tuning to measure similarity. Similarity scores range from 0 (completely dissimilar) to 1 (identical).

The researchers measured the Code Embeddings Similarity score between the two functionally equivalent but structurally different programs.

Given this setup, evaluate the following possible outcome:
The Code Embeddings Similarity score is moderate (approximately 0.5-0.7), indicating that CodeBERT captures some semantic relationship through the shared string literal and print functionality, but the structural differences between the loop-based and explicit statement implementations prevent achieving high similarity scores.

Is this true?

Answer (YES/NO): NO